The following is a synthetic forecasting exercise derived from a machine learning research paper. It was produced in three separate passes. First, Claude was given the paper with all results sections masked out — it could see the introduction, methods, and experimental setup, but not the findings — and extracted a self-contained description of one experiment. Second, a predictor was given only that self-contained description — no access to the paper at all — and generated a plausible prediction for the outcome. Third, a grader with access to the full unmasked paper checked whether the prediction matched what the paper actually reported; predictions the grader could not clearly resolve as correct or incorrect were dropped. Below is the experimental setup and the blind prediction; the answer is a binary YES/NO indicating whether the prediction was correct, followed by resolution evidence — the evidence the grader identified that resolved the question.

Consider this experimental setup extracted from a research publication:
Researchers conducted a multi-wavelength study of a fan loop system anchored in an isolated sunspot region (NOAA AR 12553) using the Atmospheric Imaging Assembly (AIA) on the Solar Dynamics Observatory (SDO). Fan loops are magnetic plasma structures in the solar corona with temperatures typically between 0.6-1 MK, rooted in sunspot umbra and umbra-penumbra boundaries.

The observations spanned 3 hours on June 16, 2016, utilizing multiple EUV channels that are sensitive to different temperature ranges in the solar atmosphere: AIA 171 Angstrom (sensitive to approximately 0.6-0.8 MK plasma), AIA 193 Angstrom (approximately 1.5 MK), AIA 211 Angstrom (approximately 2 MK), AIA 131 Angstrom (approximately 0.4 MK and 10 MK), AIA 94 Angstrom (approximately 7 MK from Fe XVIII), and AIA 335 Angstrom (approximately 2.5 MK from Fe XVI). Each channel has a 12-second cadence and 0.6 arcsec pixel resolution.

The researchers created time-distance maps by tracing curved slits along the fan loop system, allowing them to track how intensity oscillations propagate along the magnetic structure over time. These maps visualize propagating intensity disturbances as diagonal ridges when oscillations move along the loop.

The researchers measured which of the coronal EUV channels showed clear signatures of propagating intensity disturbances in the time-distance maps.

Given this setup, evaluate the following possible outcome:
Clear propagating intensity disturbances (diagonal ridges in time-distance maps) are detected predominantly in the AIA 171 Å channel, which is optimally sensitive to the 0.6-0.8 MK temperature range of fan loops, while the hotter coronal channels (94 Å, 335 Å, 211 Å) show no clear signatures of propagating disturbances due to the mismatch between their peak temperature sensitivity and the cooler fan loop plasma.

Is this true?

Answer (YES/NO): NO